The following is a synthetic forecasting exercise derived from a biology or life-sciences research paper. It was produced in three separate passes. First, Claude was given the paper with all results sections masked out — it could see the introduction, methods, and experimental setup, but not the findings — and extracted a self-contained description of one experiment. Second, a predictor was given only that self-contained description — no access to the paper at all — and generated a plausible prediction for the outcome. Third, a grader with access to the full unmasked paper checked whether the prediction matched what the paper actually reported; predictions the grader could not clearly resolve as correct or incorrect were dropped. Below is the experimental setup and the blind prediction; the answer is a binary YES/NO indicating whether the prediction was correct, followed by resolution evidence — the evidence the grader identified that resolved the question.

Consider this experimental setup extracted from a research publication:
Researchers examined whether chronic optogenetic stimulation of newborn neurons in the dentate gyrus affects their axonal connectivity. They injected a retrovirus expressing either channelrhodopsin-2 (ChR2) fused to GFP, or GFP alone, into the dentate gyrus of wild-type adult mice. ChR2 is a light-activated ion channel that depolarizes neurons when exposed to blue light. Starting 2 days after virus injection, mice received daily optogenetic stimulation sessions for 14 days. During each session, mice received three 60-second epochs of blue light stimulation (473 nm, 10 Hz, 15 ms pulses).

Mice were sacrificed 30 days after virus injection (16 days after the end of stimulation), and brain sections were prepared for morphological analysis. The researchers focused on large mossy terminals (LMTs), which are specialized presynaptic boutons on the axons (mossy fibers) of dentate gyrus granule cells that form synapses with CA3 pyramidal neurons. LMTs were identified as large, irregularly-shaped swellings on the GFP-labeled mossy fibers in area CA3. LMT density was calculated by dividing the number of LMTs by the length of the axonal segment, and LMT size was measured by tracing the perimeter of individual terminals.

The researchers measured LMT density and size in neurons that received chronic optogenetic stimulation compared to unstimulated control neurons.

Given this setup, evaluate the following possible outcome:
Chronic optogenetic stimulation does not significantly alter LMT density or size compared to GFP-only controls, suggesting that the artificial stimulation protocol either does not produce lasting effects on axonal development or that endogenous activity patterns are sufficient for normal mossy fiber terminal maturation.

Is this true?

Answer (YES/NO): NO